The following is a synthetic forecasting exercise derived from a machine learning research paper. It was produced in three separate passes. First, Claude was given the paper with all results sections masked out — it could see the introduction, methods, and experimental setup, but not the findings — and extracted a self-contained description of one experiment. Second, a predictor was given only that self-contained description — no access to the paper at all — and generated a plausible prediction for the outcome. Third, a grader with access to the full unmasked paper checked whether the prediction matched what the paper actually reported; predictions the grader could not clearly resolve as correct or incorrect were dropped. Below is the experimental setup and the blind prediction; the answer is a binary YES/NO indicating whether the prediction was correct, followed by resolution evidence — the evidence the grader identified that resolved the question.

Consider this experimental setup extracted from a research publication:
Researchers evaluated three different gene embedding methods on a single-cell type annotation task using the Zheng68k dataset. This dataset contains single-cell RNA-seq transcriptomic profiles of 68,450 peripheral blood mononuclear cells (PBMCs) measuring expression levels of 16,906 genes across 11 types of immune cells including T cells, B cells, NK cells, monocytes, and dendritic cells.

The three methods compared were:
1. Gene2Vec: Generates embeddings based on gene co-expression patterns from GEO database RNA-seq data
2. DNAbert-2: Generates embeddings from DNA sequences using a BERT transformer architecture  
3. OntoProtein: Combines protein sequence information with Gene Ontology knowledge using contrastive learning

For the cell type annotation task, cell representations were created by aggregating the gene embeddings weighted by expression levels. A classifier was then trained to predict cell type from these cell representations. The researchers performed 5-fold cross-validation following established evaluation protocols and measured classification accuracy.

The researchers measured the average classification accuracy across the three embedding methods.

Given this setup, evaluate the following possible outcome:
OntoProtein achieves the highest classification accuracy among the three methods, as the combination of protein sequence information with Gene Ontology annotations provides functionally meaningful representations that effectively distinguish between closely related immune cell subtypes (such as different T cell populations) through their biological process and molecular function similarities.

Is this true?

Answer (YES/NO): NO